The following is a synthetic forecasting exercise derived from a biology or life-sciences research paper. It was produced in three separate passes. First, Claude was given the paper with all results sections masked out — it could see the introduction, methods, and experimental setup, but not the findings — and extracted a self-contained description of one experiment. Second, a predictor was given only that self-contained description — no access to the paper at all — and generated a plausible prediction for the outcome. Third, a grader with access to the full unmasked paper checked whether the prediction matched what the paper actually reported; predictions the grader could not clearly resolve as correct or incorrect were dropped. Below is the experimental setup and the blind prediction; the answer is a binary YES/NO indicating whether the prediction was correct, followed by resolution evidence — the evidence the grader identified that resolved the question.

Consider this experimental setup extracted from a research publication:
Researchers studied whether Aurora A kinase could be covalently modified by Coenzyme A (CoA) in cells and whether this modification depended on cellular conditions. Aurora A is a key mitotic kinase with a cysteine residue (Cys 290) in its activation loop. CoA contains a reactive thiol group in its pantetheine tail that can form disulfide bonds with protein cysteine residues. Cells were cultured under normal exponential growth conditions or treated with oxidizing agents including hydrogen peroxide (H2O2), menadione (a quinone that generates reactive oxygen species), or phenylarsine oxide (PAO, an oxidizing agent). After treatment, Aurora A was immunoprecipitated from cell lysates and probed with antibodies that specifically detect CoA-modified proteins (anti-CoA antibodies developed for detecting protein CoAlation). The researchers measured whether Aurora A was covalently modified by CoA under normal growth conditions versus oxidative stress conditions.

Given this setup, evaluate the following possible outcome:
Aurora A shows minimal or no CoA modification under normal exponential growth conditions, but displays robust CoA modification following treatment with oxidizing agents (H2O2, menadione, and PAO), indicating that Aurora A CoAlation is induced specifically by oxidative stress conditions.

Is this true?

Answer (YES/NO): YES